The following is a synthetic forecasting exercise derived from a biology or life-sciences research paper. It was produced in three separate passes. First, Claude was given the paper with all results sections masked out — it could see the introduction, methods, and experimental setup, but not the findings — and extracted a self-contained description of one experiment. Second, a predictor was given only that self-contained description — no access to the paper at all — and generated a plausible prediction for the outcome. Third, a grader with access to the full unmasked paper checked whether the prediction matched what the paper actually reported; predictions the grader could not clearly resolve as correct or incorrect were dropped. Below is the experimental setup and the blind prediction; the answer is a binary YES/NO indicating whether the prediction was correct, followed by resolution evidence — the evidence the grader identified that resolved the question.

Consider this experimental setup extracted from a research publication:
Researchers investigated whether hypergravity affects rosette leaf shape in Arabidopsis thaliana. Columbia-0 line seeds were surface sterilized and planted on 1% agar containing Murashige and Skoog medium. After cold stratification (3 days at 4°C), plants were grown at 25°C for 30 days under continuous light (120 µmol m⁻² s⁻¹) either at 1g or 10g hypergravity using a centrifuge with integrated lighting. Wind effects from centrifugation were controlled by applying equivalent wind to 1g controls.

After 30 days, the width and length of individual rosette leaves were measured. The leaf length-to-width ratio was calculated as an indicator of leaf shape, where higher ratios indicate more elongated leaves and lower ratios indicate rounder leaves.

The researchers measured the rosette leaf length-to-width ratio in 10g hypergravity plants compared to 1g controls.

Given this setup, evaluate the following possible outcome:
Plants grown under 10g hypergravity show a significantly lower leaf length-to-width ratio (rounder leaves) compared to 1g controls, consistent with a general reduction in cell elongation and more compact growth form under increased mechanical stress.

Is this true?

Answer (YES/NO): NO